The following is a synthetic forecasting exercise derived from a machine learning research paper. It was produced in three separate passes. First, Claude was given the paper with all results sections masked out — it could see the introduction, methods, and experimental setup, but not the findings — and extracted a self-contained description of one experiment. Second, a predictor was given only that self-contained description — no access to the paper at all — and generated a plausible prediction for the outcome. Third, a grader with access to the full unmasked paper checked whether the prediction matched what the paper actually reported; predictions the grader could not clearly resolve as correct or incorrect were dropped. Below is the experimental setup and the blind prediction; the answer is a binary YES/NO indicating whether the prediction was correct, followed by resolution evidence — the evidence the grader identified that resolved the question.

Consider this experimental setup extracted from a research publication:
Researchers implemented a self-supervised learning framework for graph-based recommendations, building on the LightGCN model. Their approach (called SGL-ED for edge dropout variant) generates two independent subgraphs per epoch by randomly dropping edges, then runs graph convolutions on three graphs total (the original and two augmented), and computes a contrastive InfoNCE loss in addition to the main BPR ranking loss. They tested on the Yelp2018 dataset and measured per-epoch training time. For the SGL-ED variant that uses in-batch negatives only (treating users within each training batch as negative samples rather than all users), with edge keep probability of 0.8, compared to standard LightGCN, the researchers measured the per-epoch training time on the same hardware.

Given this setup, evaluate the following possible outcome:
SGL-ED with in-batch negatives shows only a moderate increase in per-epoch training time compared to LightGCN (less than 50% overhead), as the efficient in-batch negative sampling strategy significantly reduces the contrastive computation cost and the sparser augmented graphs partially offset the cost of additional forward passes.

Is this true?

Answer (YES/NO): NO